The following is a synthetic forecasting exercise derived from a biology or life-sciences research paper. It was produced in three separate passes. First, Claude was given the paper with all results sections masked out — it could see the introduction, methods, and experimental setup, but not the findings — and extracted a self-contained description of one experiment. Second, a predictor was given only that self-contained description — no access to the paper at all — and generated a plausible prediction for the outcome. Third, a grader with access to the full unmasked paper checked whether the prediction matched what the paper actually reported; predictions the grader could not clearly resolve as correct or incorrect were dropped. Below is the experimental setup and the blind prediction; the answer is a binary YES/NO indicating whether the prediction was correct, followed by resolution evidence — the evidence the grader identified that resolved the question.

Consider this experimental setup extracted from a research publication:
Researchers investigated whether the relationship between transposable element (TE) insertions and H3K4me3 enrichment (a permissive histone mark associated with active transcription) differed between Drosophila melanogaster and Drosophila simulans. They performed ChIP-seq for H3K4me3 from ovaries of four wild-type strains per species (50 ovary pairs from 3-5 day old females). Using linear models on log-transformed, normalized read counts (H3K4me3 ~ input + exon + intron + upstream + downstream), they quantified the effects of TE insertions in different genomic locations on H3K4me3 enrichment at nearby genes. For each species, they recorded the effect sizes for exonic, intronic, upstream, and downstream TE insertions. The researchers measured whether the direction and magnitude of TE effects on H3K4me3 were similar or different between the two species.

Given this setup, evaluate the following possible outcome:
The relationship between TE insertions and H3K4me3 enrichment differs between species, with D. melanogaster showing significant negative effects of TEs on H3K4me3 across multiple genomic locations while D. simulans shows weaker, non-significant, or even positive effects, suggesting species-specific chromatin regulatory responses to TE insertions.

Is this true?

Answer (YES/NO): NO